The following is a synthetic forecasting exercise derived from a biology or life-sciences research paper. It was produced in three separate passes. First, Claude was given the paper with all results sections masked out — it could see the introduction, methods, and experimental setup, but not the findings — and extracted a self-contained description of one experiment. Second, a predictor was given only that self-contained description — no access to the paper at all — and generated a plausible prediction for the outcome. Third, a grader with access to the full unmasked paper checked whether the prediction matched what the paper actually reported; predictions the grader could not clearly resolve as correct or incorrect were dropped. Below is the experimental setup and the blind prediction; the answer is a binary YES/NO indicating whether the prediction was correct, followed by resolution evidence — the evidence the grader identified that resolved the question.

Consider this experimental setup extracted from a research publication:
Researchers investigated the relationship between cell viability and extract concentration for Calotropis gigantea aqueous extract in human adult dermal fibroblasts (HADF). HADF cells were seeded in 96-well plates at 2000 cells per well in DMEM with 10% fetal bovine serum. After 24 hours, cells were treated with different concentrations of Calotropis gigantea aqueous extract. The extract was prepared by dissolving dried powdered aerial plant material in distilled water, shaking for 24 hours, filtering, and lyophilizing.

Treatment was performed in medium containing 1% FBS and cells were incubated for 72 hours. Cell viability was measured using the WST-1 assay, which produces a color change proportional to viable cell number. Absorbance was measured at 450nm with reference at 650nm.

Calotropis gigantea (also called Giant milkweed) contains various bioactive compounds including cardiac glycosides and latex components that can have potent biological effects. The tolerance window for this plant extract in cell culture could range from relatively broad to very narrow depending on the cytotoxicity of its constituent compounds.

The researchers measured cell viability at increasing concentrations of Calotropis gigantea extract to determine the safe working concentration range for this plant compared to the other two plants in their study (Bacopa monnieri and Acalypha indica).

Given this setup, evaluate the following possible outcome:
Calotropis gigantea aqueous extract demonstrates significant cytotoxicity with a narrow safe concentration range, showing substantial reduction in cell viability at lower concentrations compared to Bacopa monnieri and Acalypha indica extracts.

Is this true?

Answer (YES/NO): YES